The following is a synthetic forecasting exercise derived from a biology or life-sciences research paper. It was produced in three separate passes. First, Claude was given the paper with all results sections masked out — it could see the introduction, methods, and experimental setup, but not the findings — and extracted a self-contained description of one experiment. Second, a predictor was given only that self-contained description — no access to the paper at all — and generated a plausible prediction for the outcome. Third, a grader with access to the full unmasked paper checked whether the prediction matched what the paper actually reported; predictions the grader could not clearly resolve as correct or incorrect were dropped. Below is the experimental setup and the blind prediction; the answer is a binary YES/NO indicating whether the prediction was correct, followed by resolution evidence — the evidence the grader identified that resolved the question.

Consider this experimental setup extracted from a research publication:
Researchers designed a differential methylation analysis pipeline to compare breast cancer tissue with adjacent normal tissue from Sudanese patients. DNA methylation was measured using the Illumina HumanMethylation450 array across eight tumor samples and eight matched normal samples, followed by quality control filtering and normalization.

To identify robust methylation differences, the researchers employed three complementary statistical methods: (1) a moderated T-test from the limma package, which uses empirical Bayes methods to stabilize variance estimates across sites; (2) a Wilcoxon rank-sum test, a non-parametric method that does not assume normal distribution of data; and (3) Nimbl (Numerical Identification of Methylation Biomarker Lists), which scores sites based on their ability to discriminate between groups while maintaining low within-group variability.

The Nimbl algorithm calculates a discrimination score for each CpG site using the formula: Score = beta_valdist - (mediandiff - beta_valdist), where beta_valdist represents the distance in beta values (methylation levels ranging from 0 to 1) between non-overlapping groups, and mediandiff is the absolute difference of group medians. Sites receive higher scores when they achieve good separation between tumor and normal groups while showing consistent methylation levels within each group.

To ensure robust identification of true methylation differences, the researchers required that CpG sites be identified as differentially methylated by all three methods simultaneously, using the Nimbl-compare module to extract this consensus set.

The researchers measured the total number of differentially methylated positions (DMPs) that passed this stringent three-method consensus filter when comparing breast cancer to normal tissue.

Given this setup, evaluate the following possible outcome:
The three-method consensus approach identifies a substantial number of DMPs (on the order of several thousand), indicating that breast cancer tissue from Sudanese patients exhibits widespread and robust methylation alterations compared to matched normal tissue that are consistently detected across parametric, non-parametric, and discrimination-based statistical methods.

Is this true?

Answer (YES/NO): NO